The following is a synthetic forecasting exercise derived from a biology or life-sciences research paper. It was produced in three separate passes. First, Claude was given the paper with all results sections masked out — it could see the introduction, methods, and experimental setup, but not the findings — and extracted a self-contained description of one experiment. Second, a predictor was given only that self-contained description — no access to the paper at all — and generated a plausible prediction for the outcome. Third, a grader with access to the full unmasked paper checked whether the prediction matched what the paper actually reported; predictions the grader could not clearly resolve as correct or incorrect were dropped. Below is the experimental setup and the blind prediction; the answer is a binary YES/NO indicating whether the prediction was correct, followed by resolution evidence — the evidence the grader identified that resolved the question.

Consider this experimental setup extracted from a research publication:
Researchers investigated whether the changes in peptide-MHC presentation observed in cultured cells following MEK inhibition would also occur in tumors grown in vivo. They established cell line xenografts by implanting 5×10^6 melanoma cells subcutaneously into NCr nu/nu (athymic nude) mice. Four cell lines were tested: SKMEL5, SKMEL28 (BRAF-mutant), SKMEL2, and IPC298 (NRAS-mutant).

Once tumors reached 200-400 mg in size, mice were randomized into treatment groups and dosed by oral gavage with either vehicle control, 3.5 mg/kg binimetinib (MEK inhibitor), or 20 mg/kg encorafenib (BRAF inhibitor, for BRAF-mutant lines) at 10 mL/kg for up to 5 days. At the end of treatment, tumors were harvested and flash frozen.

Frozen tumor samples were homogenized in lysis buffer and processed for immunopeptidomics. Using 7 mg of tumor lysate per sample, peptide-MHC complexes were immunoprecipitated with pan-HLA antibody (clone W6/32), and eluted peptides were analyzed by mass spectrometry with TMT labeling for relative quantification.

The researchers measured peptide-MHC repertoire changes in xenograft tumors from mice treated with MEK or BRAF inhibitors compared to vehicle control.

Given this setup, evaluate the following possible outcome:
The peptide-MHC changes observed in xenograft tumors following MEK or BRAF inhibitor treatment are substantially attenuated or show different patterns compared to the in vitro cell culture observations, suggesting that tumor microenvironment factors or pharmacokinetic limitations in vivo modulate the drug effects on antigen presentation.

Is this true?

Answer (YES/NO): NO